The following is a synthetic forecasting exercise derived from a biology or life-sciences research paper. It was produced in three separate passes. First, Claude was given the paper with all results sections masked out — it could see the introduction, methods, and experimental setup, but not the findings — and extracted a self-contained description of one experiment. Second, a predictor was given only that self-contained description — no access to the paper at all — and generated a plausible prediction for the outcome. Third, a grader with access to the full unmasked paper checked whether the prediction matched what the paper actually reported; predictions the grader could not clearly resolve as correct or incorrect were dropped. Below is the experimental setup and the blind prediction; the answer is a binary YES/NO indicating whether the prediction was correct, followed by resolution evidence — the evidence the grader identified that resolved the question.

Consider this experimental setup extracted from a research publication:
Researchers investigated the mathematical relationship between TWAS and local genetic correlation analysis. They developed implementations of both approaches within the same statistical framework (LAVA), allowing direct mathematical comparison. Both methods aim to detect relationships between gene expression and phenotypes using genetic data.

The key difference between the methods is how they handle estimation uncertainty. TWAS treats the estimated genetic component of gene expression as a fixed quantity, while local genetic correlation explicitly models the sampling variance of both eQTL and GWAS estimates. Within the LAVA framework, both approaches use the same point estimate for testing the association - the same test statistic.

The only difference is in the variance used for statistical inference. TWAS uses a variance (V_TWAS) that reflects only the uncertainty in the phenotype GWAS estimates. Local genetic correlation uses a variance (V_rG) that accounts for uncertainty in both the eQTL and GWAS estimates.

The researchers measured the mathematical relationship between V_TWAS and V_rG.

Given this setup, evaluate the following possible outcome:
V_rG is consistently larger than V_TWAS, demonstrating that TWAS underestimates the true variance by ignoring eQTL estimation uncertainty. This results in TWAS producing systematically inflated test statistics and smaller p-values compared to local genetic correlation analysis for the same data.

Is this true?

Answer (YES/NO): NO